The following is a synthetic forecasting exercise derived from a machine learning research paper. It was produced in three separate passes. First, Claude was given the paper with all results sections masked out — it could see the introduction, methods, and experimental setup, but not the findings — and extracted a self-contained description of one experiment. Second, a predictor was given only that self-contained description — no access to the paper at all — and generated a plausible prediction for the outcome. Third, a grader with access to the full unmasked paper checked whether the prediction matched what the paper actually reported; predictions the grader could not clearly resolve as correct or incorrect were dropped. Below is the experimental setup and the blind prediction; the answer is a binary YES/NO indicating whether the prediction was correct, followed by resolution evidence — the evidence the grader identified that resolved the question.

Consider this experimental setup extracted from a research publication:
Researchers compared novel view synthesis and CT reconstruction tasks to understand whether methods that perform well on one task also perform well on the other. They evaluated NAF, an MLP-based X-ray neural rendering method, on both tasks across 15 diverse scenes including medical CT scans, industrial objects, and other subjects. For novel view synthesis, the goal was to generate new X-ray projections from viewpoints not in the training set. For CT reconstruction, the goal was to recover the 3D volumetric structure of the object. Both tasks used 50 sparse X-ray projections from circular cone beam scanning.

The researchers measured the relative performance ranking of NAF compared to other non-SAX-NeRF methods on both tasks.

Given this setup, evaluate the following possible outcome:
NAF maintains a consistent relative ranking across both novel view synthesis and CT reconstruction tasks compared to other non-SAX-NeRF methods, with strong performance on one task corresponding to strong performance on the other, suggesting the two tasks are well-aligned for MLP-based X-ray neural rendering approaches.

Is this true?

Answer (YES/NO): YES